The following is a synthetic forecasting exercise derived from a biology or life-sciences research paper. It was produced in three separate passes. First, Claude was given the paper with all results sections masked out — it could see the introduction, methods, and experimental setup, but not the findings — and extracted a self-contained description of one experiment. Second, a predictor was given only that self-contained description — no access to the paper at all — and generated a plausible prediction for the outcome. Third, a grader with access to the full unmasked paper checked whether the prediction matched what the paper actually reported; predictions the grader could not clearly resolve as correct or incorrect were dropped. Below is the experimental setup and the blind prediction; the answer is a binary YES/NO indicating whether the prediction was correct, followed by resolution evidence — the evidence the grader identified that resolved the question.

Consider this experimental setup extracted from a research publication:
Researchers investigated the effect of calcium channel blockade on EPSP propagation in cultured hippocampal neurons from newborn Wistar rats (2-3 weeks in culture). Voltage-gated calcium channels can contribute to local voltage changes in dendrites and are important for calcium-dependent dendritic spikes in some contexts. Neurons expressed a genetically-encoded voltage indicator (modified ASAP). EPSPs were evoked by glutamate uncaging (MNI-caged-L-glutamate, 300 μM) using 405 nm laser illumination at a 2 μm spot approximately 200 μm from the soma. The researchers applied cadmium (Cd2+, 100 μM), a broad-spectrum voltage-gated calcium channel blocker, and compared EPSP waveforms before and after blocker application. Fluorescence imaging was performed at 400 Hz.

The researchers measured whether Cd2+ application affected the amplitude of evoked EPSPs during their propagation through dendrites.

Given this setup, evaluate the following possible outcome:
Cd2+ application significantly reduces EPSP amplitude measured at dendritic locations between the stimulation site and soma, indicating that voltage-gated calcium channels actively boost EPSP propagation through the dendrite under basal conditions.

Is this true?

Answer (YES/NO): NO